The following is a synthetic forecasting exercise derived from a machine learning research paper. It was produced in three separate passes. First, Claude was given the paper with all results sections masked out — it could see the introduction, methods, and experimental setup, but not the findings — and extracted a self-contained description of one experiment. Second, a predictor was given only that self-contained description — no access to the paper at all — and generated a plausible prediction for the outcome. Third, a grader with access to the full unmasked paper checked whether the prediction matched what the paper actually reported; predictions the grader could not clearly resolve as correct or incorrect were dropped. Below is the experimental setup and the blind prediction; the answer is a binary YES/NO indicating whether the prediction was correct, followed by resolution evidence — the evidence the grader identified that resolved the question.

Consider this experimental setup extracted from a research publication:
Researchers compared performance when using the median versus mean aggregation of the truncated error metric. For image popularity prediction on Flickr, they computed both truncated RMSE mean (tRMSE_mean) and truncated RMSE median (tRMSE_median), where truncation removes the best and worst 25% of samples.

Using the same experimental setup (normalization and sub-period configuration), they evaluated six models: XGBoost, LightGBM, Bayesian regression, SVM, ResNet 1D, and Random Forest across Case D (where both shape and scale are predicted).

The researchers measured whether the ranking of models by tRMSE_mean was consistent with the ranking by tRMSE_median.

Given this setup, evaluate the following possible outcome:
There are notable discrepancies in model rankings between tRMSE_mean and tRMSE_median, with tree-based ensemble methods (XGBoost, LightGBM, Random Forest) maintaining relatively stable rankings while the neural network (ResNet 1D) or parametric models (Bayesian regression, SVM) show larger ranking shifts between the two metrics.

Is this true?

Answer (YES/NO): NO